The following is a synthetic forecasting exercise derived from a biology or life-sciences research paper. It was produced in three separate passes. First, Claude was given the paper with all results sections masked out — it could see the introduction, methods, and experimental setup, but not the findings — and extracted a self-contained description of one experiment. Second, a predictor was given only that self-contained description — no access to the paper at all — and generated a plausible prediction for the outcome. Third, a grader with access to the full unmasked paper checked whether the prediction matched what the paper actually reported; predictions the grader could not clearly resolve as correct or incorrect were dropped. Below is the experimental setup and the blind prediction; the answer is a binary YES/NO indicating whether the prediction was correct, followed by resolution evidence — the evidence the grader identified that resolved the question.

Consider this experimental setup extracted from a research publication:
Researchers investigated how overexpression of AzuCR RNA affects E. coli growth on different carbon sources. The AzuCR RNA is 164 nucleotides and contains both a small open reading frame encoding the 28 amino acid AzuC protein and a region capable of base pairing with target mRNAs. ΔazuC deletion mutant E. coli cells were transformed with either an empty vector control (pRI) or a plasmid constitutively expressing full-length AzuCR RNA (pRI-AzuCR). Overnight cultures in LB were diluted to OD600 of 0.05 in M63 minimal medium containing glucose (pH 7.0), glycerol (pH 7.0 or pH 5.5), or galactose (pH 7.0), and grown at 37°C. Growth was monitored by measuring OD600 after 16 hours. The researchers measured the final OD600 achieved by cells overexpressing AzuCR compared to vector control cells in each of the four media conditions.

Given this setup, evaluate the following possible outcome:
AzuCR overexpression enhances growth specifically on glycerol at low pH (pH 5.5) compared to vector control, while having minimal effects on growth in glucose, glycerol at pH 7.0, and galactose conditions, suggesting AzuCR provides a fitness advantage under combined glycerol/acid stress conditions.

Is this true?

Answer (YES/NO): NO